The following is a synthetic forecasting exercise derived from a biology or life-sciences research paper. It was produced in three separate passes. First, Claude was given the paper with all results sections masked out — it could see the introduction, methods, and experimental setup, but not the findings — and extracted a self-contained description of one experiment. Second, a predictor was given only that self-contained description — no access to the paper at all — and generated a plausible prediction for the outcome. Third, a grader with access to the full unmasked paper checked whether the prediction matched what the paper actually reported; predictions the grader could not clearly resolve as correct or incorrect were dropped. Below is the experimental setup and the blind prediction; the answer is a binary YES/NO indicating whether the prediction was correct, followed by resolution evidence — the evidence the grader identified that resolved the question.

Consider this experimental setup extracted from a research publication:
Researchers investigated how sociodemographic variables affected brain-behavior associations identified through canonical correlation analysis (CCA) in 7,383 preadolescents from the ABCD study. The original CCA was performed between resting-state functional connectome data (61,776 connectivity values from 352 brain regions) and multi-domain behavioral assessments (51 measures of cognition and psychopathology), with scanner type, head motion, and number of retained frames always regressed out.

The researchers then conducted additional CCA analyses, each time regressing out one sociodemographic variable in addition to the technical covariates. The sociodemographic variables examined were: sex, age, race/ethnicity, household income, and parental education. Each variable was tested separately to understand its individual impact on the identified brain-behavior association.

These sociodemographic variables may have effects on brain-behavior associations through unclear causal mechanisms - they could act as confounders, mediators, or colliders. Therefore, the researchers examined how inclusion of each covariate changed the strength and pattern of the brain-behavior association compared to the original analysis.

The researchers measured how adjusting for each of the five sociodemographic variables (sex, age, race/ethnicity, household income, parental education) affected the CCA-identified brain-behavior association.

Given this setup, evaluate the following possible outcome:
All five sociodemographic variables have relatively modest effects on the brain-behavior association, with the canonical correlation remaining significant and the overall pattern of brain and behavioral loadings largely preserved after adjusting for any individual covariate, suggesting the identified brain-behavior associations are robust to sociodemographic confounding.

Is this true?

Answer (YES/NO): YES